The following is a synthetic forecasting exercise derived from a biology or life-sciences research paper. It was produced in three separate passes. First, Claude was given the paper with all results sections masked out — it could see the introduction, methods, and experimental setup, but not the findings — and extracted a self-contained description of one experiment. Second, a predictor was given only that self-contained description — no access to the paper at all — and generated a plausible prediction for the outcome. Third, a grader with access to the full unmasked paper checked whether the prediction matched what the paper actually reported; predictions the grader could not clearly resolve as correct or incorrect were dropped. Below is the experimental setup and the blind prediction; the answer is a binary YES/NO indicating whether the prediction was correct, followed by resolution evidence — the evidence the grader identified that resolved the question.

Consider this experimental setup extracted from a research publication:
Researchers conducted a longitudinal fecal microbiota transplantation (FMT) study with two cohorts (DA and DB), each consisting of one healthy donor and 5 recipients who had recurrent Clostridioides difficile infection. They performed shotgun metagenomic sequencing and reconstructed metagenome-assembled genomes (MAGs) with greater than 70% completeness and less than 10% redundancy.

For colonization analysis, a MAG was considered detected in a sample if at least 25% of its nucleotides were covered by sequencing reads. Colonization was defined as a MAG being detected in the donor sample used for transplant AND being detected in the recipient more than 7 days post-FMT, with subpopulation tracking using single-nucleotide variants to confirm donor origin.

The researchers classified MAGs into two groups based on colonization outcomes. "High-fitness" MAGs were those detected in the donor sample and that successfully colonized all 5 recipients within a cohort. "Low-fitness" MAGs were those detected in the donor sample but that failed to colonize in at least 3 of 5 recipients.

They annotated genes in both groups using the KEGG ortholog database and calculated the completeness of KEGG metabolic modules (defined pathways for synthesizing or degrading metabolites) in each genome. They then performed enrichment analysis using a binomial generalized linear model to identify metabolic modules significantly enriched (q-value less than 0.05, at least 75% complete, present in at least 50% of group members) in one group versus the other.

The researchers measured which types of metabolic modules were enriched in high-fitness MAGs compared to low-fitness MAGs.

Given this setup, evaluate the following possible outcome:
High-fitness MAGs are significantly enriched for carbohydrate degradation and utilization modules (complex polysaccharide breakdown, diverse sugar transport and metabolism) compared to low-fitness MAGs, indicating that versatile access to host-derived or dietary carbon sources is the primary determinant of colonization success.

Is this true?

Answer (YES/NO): NO